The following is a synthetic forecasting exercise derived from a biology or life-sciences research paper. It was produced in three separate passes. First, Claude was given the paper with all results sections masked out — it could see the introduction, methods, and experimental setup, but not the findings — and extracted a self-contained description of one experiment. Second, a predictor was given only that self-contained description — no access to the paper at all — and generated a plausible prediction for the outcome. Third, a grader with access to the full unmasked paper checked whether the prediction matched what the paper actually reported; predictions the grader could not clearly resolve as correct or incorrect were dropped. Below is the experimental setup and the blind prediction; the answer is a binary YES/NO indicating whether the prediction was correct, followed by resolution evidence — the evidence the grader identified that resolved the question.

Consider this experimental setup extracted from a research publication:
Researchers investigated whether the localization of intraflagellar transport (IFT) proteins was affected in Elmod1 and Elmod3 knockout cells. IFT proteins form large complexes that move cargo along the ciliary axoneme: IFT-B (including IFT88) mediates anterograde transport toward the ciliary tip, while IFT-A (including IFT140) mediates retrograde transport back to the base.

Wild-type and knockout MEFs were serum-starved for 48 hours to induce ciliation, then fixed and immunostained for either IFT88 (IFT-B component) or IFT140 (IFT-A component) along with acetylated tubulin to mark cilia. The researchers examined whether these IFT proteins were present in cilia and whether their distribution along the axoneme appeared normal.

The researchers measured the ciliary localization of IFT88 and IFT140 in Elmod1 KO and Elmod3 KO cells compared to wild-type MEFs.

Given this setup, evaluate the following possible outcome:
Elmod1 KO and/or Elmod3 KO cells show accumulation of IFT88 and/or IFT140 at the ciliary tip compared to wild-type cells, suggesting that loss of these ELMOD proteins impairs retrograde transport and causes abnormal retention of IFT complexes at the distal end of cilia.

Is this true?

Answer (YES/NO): NO